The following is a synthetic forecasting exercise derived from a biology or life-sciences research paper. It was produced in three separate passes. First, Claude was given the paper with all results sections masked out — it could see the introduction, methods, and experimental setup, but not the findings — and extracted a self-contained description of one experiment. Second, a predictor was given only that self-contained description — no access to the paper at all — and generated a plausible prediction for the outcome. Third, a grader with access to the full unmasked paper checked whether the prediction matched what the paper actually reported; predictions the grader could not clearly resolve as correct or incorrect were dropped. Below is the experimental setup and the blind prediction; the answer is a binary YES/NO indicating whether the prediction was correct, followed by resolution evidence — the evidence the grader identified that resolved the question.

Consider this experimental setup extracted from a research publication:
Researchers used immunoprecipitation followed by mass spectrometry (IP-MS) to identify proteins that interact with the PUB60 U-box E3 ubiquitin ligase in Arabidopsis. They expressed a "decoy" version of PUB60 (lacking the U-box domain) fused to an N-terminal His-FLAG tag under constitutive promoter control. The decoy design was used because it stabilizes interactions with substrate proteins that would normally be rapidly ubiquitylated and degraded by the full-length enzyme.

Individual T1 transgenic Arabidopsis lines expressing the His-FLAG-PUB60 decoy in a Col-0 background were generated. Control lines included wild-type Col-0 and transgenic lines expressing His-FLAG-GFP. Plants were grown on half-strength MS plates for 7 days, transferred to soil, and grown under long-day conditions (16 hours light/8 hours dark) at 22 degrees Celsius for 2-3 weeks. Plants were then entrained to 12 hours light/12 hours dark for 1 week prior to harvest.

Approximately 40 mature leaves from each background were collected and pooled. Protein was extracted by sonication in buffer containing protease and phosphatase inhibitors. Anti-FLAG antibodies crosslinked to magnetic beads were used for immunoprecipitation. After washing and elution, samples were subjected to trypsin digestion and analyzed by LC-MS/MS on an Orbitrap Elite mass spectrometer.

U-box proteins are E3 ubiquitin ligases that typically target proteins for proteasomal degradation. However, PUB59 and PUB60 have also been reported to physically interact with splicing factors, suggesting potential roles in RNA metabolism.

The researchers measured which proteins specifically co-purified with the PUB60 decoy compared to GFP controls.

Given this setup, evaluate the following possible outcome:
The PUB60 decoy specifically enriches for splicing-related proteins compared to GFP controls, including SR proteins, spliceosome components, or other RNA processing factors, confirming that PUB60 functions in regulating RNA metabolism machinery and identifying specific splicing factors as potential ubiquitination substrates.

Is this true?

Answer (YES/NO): NO